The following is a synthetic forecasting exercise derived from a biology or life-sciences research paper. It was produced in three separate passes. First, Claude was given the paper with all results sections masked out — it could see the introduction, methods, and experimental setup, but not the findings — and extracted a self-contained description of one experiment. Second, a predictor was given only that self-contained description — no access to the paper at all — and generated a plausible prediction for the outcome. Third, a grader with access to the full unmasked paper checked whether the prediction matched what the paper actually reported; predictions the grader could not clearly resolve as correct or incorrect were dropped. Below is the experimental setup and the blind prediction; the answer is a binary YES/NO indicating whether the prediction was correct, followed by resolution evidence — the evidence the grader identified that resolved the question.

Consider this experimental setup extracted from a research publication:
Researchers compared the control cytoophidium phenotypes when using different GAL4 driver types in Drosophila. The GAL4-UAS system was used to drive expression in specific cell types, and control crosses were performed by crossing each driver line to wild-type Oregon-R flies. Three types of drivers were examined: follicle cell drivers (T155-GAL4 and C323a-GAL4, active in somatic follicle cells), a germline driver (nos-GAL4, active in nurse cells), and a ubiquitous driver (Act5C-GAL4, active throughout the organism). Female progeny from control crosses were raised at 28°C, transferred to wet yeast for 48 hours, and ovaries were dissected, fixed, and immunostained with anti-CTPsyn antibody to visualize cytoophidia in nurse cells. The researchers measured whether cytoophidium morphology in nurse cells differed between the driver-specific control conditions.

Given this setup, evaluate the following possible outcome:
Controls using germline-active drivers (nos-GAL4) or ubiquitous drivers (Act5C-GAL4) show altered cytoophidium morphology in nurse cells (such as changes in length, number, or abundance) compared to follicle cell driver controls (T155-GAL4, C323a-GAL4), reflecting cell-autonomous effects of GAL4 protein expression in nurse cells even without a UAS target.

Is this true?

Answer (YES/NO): NO